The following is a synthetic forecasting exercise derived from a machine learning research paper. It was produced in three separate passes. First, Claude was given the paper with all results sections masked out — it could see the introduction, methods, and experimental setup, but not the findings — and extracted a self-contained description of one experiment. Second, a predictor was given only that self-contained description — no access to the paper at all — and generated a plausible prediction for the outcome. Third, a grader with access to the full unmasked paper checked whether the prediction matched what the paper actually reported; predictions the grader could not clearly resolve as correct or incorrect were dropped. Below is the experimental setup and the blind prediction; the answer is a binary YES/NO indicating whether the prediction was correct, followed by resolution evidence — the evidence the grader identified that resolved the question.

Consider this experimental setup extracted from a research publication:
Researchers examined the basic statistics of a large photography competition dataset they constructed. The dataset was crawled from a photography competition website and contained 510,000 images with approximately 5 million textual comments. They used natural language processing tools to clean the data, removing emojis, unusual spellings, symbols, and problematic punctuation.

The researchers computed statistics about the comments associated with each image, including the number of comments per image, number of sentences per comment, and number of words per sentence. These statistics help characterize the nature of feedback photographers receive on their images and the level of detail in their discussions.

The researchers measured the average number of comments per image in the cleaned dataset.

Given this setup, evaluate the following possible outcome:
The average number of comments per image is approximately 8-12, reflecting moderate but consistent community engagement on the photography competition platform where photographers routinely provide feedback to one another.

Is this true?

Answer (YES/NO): YES